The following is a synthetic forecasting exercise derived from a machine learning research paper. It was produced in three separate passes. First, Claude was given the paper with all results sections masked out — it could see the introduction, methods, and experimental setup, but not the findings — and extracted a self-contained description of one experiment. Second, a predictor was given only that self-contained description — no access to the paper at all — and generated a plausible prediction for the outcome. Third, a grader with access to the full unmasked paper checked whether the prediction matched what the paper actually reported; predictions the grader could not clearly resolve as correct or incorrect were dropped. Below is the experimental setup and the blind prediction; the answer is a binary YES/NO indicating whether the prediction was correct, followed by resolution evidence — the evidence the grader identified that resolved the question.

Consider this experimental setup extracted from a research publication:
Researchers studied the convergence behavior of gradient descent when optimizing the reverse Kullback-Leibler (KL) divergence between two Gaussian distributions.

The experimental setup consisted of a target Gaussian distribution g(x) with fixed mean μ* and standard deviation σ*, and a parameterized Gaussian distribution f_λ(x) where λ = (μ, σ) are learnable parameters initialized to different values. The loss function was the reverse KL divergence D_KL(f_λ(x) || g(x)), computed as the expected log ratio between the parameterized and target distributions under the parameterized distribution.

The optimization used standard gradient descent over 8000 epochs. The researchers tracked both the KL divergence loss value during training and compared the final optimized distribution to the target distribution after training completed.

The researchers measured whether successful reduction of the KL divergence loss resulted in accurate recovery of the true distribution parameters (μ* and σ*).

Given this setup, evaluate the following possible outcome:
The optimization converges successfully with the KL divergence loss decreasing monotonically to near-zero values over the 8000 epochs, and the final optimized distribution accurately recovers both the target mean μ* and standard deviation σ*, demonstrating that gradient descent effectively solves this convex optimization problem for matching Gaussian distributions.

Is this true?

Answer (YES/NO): NO